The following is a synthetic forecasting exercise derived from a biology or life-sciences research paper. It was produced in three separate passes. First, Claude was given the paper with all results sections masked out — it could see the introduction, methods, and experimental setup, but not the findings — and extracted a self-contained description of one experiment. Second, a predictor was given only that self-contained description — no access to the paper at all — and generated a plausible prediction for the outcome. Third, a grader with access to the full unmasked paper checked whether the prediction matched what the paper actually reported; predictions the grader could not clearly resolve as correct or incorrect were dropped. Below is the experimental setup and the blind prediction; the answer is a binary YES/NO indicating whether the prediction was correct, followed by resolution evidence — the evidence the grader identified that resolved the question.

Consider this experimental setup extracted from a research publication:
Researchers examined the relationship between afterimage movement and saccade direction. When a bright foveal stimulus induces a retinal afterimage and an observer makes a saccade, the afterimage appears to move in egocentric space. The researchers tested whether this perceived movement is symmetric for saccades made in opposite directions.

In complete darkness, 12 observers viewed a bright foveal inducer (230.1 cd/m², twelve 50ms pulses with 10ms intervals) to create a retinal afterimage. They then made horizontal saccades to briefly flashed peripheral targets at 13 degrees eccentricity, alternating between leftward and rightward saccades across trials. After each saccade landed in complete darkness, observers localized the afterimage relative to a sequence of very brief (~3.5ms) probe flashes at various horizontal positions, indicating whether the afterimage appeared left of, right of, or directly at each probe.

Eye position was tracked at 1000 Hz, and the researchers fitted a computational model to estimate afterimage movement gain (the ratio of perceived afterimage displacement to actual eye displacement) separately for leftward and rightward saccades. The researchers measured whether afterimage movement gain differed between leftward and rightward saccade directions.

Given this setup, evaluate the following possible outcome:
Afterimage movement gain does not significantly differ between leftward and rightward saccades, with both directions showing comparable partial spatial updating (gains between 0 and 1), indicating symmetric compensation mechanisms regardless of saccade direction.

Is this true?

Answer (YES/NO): YES